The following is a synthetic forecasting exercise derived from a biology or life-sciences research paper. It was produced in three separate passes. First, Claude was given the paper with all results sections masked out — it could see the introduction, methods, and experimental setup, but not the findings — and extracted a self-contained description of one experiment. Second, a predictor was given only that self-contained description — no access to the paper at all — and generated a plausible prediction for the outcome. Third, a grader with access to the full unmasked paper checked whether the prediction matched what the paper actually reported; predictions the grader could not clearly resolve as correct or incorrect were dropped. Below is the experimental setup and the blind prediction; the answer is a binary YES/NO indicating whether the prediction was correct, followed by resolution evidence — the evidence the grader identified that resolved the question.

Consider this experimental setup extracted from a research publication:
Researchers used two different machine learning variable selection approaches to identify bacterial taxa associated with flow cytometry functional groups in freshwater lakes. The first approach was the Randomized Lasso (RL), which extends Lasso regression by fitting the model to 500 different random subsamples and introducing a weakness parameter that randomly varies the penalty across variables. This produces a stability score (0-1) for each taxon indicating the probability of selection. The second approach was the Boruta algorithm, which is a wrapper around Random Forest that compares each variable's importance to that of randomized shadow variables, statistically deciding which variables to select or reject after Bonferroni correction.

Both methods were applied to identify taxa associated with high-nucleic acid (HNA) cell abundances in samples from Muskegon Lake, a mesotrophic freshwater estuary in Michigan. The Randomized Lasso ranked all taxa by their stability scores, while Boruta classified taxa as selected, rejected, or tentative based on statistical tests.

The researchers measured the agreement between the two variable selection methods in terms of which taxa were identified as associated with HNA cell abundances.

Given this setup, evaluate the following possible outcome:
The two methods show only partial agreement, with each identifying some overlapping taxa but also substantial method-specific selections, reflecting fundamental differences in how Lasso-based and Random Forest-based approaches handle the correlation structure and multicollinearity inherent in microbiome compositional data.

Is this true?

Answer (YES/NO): YES